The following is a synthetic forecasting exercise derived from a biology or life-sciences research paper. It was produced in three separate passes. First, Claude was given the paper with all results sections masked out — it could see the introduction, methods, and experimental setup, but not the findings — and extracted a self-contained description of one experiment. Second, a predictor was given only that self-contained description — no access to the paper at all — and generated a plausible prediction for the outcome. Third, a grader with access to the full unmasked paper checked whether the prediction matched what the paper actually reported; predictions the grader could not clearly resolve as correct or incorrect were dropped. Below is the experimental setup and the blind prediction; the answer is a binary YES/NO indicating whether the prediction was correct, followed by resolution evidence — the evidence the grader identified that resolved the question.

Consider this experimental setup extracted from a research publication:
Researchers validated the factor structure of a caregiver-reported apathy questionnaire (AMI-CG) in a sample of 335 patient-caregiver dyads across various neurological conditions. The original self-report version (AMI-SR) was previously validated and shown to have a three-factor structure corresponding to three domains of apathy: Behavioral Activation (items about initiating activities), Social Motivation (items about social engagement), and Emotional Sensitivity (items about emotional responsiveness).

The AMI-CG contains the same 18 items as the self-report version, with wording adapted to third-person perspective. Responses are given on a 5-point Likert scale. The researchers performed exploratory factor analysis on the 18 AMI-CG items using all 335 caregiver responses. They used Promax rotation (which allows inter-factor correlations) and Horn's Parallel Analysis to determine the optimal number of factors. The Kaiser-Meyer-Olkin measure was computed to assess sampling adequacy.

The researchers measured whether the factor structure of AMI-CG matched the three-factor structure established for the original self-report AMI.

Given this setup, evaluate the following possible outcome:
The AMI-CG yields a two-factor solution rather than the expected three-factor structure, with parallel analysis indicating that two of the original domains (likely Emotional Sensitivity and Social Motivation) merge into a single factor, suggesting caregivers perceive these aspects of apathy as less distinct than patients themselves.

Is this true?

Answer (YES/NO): NO